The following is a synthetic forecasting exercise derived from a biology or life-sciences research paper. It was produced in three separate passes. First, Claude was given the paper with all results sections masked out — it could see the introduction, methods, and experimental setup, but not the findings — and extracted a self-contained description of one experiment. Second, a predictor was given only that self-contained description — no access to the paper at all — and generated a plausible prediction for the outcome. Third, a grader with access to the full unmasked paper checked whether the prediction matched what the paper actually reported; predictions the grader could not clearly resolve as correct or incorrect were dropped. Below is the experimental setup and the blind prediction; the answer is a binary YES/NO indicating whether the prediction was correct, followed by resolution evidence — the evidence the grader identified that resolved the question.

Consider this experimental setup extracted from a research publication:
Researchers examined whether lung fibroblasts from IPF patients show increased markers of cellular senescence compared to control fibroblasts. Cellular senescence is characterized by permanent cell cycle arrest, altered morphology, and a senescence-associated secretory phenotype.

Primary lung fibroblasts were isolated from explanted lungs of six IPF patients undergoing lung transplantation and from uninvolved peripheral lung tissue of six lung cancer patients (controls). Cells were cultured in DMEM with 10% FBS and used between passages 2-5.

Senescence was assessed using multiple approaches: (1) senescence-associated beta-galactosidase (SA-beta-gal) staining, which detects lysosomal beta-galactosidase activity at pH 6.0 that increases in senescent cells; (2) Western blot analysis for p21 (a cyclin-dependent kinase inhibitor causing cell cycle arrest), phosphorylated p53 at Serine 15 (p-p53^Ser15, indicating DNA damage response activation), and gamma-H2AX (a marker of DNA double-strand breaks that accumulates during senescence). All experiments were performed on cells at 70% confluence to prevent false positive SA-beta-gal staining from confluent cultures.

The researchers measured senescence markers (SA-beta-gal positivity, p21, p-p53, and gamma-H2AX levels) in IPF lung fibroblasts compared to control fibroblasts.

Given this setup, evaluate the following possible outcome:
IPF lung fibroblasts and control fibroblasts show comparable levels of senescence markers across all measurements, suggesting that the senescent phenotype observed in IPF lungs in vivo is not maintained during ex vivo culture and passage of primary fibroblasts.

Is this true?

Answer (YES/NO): NO